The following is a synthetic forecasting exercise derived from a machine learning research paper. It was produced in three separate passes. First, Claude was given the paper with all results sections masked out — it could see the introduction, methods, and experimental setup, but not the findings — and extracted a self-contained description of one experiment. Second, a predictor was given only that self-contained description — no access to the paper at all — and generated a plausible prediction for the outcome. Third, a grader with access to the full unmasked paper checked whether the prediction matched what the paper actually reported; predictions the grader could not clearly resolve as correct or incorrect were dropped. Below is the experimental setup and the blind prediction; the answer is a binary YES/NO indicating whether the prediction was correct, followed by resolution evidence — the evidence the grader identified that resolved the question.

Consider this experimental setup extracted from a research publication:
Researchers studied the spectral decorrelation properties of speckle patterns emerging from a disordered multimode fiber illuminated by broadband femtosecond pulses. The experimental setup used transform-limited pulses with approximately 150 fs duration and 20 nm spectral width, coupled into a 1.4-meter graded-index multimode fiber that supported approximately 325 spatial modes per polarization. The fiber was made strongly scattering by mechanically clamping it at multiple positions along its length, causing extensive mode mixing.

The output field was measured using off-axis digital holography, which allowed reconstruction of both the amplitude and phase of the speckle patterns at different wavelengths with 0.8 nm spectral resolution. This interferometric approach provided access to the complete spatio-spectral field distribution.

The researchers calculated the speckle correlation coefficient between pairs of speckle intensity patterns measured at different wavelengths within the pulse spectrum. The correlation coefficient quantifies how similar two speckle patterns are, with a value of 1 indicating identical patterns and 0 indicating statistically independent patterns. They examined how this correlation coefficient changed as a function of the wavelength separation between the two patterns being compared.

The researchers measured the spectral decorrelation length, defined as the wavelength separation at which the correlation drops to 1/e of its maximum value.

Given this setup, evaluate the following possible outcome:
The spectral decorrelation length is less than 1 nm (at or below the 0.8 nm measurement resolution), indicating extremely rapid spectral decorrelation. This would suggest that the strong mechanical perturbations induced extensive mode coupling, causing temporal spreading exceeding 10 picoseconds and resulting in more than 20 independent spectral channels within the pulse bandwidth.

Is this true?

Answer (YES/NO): NO